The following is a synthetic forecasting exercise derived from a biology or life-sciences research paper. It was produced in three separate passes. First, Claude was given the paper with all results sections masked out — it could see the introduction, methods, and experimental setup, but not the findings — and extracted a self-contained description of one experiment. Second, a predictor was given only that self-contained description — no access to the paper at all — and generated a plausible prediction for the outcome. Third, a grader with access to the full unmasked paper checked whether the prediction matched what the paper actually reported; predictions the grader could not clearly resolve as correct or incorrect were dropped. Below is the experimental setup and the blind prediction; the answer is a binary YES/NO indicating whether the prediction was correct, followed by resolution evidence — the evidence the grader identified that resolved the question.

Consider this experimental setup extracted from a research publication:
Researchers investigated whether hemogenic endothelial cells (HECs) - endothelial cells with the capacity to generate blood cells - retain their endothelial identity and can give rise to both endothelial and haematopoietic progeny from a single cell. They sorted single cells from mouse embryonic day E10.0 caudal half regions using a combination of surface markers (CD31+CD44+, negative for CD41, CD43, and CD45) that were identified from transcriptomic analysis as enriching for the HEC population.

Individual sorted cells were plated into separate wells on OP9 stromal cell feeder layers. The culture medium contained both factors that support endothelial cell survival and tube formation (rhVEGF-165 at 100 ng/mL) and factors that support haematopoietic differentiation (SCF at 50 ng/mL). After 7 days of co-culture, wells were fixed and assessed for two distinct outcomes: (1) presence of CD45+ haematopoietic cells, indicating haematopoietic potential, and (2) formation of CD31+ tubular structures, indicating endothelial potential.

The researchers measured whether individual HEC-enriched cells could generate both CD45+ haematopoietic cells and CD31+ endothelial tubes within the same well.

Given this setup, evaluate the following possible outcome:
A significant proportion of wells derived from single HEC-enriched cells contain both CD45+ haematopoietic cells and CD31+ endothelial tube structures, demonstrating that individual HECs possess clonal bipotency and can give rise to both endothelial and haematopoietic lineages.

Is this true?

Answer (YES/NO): NO